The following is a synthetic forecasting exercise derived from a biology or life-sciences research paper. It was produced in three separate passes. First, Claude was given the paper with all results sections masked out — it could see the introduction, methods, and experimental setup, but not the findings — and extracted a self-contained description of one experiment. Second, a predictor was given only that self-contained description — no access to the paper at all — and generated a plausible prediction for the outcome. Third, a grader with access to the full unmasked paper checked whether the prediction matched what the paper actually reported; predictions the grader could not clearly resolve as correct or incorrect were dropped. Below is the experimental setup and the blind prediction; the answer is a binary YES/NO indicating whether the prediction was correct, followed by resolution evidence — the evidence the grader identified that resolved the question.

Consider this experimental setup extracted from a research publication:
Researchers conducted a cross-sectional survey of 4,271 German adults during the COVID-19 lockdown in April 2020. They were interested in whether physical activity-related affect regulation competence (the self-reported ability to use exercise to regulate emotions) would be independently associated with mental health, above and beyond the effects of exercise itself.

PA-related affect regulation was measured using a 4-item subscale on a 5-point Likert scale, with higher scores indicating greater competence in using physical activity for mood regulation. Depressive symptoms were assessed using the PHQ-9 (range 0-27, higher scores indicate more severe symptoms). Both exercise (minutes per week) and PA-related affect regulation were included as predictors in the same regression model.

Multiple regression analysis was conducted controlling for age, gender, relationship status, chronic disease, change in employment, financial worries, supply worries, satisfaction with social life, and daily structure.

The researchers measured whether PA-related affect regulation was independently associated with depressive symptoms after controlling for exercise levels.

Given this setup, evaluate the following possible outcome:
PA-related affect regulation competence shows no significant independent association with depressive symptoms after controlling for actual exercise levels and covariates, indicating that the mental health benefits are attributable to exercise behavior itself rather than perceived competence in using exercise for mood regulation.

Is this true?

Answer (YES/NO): NO